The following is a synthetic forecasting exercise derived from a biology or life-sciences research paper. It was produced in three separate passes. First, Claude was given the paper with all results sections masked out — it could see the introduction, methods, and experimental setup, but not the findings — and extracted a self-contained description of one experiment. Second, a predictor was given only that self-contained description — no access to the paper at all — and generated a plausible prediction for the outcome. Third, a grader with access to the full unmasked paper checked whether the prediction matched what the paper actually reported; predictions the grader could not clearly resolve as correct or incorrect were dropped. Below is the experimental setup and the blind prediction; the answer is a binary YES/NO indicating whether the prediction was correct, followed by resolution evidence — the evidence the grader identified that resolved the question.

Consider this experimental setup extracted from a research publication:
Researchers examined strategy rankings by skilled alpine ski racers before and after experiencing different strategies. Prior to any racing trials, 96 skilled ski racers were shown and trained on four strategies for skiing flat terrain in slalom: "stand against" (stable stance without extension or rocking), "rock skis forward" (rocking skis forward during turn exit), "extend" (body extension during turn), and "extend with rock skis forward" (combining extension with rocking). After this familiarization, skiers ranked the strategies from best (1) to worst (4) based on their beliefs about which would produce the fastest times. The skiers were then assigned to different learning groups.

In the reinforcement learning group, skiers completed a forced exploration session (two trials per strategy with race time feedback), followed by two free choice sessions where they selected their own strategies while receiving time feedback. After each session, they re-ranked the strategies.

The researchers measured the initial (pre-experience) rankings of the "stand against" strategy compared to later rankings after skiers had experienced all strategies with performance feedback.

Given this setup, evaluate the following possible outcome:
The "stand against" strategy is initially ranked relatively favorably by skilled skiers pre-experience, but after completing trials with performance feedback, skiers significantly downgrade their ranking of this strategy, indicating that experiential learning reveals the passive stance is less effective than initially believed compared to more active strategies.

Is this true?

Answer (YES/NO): NO